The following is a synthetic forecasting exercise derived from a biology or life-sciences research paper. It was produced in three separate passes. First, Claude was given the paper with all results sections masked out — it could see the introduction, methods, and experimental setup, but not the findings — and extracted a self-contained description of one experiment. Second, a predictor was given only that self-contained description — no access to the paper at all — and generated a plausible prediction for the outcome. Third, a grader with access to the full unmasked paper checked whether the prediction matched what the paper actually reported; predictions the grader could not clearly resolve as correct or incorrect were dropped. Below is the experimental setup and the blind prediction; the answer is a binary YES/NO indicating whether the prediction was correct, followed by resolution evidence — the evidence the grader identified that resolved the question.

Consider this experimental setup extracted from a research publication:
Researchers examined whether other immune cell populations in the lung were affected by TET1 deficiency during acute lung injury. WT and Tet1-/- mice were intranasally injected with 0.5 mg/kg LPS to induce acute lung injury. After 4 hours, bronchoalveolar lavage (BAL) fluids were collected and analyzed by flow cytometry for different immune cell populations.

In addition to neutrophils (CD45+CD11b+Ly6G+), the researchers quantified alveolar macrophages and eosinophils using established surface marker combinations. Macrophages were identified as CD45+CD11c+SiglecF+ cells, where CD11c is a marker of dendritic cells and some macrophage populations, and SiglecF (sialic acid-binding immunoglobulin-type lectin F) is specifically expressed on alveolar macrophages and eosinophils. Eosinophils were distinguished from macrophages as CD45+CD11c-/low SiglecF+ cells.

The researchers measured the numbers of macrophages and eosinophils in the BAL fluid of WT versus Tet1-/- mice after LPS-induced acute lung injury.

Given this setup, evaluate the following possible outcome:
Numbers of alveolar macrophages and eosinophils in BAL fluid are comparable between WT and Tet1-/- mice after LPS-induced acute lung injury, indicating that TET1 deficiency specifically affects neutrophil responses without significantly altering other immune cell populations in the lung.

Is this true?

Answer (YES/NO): NO